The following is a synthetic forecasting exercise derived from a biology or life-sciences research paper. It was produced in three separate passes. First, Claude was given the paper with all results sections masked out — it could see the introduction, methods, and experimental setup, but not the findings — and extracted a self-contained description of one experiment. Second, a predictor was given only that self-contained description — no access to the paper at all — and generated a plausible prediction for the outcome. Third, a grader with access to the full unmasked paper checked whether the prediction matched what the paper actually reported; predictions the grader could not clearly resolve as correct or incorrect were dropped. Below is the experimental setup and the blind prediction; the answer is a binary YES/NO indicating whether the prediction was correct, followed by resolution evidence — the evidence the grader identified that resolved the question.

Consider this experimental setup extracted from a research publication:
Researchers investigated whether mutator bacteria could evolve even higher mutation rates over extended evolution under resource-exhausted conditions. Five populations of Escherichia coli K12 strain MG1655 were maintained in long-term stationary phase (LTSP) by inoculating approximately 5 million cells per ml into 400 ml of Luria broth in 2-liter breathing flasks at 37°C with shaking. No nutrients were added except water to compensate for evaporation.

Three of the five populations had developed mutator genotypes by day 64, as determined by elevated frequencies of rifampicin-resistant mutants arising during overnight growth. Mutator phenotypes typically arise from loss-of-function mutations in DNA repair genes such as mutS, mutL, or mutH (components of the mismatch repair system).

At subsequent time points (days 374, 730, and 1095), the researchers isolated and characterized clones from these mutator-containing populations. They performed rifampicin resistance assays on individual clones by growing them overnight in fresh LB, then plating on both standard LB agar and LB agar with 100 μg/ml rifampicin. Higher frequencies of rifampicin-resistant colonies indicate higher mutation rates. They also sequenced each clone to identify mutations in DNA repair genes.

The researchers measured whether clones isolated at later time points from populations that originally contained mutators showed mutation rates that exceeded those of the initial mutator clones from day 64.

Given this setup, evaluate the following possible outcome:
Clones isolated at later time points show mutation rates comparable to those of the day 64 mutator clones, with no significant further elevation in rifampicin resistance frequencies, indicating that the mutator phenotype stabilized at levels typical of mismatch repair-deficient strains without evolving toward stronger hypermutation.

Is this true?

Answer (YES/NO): NO